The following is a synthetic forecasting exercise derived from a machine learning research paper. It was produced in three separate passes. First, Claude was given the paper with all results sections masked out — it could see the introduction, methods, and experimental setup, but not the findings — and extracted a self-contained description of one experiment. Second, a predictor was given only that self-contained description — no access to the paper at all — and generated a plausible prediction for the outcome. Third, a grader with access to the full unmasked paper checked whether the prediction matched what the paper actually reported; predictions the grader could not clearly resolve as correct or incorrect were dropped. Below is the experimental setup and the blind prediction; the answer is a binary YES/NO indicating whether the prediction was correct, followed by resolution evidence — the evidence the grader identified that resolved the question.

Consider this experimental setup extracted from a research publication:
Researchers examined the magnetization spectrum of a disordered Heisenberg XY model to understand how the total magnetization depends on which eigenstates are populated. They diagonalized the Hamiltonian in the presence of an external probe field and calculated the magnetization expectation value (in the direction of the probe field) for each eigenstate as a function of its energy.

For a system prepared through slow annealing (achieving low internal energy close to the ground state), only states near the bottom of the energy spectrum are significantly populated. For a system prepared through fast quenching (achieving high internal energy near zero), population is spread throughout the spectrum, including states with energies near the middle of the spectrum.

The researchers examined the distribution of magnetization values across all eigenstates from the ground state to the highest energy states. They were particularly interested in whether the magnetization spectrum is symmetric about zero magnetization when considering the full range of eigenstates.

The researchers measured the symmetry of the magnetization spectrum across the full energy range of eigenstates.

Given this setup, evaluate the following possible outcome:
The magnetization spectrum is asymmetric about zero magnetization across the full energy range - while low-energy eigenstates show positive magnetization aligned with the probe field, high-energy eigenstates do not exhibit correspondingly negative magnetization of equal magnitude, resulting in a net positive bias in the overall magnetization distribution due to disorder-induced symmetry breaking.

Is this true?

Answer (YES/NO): NO